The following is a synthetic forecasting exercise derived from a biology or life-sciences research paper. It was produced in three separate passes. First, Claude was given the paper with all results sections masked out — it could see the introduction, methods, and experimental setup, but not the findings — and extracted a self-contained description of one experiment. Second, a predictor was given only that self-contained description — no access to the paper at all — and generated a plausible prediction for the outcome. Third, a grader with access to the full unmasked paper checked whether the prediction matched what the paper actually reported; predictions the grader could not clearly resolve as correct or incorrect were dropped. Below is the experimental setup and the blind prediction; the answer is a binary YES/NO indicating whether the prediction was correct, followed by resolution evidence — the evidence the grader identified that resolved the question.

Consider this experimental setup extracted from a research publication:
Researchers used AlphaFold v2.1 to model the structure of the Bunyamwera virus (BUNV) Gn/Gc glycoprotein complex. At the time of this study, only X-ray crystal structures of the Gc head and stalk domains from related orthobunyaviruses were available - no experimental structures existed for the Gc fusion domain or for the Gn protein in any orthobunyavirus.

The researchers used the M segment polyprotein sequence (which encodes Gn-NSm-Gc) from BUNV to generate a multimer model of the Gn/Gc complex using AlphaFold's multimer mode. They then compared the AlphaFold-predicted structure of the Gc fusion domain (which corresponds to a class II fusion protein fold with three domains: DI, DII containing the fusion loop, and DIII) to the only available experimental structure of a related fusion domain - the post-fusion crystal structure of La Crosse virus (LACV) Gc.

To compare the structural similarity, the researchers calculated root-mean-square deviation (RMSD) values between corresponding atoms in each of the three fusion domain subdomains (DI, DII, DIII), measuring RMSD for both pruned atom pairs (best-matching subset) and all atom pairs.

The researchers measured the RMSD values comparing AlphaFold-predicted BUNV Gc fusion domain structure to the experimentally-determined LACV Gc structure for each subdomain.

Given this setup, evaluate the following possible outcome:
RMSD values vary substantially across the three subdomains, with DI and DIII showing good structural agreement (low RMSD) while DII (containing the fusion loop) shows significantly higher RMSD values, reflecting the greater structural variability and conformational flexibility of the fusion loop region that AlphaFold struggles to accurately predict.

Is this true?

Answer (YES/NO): NO